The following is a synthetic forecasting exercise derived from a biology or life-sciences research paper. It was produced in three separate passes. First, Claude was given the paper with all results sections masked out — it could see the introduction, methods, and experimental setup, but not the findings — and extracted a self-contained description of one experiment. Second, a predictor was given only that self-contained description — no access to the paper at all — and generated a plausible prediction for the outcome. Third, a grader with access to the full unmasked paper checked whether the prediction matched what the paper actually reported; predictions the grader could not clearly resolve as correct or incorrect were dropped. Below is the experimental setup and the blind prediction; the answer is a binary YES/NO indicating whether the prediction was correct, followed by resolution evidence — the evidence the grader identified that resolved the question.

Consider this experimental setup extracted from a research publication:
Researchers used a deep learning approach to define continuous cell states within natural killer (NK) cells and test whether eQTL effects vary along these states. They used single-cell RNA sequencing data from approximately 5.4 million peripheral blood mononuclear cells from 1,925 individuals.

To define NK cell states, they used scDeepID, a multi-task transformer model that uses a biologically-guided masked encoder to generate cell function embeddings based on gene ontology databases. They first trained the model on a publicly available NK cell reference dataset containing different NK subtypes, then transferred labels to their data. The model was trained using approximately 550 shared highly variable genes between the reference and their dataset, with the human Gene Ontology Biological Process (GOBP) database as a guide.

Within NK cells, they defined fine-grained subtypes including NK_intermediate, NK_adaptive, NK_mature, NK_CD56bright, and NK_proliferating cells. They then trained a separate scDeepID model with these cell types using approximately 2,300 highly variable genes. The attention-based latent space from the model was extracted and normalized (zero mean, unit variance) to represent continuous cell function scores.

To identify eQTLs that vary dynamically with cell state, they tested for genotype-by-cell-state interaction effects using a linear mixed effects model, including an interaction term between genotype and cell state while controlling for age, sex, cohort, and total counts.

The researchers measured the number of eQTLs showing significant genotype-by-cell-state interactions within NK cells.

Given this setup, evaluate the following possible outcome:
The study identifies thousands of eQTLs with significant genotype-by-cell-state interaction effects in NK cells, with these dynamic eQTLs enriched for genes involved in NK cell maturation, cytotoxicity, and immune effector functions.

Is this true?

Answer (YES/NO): NO